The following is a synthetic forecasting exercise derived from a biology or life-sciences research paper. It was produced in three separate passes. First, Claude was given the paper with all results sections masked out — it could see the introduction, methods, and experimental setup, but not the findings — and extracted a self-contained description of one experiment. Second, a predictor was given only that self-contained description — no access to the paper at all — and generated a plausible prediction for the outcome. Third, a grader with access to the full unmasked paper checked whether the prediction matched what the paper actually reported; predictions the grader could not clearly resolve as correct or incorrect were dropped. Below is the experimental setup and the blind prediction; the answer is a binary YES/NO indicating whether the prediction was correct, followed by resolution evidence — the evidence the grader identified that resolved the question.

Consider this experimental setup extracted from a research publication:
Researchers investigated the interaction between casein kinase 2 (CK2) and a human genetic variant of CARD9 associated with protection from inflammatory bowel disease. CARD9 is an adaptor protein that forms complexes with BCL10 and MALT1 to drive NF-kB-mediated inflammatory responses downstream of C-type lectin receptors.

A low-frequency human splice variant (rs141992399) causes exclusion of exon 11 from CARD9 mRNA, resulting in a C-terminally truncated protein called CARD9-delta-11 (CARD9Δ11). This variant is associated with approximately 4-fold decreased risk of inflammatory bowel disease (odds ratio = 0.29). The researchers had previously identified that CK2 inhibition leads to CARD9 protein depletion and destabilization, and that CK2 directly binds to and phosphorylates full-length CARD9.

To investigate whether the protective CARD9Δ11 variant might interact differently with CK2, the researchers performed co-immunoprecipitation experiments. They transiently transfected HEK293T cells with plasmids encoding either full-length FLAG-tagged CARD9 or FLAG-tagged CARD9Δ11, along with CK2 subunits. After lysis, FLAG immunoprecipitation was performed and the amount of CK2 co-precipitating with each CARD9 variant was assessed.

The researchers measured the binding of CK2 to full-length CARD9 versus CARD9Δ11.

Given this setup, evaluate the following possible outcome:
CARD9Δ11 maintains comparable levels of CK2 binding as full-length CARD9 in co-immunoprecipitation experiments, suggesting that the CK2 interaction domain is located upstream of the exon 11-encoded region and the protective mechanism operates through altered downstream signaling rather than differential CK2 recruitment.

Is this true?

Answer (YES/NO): NO